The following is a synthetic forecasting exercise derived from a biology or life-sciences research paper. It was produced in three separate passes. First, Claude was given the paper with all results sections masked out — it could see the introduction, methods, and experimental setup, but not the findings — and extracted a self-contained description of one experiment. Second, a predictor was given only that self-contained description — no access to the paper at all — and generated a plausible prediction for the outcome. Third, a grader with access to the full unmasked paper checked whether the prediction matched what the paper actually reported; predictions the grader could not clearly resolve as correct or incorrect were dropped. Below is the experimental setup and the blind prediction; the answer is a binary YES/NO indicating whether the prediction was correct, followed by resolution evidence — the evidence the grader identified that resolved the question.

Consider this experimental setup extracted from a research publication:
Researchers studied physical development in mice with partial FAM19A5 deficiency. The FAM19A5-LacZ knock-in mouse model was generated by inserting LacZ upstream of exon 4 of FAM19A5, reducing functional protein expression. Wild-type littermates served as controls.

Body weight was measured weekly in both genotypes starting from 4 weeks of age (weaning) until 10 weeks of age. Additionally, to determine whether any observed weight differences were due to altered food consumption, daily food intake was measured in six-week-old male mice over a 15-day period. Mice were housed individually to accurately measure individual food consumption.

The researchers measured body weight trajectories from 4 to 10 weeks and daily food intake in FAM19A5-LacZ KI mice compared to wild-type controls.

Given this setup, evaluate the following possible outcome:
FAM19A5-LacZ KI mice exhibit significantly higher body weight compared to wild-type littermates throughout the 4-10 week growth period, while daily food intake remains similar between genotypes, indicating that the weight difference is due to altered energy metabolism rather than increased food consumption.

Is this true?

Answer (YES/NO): NO